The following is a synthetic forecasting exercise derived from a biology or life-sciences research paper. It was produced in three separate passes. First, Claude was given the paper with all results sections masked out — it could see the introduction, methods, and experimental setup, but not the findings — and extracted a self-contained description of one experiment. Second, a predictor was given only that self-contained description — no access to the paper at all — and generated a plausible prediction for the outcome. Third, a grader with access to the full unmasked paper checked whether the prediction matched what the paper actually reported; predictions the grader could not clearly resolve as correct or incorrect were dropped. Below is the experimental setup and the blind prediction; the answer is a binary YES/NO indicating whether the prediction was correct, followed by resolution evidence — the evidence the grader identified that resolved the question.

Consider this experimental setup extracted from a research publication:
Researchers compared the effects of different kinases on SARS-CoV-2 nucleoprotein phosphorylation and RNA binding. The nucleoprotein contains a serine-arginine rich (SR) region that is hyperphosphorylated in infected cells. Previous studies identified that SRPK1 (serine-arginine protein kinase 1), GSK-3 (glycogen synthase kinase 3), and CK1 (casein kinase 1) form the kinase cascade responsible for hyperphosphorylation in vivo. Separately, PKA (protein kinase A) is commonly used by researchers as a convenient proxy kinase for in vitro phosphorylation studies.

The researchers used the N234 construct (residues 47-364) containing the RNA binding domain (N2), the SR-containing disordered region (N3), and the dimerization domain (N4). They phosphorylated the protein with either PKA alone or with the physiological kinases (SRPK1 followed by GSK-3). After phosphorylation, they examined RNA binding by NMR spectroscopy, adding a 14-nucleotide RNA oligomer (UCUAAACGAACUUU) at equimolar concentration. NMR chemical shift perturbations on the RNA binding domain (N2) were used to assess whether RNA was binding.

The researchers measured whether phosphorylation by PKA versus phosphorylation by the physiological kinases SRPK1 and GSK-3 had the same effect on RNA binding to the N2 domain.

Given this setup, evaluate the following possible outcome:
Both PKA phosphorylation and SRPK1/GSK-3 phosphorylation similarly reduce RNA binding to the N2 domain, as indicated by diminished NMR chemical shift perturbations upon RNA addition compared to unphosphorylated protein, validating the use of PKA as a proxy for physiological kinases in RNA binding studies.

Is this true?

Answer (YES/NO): NO